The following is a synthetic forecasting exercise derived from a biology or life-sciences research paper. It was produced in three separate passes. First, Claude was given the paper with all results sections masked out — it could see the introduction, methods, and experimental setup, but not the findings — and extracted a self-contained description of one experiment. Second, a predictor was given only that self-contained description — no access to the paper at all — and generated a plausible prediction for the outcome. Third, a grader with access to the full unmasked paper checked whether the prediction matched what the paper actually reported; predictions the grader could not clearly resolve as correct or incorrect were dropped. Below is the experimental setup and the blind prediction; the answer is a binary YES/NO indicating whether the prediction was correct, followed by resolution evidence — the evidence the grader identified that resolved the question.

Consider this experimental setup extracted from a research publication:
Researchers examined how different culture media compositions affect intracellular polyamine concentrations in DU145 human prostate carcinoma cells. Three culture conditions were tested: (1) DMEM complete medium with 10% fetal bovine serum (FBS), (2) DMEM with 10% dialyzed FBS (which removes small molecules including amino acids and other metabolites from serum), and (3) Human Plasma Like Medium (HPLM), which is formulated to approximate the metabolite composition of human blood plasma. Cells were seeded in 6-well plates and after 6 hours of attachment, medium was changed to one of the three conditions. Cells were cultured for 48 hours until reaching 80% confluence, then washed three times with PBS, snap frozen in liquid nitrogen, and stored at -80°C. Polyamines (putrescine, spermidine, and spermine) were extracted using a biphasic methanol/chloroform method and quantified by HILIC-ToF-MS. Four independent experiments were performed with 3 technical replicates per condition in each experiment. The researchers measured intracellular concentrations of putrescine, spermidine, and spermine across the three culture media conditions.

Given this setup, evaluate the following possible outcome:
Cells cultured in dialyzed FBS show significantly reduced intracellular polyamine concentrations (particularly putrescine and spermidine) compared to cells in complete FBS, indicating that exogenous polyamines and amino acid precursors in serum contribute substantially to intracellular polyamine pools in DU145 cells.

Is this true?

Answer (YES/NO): NO